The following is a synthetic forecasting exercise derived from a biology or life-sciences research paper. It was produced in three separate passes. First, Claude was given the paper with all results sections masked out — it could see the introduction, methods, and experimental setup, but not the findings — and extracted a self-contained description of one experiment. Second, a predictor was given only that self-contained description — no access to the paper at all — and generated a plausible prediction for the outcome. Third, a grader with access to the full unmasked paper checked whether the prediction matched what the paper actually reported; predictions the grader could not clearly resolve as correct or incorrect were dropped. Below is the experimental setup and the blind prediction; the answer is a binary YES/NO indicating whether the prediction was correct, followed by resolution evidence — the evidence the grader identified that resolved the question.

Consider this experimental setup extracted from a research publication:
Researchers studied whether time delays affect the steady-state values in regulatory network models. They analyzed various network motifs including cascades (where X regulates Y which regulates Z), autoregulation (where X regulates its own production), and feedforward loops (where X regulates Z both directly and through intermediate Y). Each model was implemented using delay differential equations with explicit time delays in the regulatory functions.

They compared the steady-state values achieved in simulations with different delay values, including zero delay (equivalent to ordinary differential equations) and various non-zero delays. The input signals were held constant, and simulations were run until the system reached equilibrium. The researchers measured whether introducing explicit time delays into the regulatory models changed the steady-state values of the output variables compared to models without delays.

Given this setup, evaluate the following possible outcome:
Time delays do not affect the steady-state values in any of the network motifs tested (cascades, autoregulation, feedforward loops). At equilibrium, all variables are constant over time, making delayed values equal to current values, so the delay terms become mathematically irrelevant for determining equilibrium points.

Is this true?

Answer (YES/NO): YES